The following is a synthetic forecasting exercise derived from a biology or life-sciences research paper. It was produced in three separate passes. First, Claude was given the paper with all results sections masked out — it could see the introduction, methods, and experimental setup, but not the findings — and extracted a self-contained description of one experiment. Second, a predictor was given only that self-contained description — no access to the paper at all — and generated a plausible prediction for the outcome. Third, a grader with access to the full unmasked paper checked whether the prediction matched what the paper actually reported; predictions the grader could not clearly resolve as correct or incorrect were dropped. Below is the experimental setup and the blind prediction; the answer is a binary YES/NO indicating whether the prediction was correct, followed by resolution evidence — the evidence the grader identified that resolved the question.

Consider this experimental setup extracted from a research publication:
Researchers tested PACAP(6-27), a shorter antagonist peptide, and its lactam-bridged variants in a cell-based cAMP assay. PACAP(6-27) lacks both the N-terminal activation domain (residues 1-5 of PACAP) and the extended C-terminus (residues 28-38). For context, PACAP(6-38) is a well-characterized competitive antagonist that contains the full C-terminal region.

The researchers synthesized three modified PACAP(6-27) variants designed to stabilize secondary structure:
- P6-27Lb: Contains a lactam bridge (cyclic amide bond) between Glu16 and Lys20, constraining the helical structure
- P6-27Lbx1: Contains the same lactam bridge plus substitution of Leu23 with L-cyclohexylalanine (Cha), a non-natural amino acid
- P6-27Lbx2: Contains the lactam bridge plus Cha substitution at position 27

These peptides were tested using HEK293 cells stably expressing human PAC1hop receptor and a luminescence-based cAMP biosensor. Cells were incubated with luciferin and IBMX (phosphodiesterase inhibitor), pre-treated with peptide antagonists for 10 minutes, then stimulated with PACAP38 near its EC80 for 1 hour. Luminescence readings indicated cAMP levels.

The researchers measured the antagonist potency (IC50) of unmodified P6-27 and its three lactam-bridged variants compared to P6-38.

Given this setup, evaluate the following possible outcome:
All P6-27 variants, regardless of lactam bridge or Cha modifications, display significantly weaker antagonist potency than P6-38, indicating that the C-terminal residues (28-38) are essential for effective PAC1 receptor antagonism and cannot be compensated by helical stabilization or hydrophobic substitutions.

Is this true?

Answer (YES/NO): NO